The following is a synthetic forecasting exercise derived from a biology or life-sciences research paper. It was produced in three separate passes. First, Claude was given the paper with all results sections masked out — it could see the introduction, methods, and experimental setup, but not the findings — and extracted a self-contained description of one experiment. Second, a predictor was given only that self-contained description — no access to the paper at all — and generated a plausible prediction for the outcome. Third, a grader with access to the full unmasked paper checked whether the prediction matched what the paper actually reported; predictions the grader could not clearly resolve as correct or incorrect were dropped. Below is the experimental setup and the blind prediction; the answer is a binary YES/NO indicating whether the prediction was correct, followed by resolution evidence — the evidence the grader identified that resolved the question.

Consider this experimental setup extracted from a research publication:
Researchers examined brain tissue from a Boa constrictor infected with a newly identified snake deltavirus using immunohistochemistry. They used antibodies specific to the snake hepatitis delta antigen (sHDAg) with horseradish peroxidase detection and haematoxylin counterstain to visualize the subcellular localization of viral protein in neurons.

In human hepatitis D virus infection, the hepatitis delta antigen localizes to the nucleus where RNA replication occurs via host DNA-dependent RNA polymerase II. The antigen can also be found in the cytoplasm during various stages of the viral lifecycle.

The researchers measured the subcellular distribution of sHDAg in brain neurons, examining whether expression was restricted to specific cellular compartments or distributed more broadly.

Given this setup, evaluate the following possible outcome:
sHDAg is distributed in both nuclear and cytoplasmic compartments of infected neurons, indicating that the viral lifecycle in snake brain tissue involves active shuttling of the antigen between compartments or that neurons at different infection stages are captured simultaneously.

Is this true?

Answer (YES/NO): YES